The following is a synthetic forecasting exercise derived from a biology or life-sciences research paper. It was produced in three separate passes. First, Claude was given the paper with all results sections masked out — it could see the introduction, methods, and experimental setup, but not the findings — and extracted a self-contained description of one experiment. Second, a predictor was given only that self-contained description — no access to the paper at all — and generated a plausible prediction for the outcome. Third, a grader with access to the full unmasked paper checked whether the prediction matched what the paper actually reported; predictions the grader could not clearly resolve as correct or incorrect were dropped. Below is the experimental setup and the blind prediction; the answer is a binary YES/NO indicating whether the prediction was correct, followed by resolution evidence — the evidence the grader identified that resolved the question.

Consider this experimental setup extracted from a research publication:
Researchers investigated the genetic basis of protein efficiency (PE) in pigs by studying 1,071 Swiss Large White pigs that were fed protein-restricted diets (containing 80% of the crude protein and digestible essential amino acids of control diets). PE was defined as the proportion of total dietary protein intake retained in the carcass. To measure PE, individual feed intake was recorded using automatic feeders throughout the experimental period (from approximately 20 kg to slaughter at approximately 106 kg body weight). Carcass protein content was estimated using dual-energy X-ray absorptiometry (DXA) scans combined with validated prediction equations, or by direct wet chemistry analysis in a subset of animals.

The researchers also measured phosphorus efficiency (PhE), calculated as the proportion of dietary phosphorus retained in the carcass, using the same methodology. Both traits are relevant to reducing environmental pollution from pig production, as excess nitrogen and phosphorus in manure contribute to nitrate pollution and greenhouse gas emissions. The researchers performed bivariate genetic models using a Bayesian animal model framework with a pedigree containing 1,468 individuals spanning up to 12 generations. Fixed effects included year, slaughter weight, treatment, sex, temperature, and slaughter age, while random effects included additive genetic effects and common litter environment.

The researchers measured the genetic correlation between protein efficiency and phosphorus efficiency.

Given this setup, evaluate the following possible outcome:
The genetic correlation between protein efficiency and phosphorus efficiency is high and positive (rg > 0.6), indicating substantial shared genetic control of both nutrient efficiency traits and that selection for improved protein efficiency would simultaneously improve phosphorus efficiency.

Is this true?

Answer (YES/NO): NO